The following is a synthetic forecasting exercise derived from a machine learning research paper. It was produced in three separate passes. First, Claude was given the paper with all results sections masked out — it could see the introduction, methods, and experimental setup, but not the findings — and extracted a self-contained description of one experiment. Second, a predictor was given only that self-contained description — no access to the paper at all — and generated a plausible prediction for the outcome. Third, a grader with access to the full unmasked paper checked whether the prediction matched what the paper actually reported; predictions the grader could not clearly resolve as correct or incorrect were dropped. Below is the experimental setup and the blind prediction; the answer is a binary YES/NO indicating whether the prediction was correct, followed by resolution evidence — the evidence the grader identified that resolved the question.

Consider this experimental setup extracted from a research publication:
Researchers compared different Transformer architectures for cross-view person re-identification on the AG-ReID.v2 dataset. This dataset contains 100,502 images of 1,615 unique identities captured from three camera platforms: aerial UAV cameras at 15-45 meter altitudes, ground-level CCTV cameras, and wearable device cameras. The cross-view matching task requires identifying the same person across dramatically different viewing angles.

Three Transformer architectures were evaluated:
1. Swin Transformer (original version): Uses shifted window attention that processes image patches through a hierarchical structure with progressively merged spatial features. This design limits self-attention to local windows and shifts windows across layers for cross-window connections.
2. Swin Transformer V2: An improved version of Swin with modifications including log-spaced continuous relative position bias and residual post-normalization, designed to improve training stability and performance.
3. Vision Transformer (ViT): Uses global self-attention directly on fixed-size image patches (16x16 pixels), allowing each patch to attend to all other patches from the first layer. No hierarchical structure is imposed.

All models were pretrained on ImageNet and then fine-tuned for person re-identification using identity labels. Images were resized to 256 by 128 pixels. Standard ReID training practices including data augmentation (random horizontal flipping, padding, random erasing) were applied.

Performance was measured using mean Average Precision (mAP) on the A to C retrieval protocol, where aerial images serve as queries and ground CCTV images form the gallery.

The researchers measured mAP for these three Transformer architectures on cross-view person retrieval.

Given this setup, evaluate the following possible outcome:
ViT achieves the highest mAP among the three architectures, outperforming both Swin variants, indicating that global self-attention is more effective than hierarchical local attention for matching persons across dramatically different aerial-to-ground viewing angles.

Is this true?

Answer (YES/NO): YES